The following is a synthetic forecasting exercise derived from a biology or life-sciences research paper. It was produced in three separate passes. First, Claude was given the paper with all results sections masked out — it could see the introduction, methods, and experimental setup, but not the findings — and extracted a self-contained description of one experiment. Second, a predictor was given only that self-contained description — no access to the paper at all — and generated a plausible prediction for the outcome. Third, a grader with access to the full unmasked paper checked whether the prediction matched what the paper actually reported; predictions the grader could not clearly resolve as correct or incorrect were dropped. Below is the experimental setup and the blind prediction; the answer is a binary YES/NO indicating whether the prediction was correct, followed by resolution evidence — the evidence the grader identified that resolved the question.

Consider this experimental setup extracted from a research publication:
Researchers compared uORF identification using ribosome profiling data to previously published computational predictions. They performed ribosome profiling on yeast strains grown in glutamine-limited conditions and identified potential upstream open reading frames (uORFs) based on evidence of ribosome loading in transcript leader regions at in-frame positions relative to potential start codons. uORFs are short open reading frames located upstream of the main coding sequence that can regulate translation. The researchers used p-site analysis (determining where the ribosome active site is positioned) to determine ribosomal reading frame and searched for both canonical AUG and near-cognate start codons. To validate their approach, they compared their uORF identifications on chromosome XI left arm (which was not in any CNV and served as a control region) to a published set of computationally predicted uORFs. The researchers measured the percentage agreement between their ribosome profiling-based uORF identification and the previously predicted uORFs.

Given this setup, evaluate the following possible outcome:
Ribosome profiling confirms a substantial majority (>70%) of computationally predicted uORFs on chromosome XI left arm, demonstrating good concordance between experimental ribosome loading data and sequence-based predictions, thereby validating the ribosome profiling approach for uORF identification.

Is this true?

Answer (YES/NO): NO